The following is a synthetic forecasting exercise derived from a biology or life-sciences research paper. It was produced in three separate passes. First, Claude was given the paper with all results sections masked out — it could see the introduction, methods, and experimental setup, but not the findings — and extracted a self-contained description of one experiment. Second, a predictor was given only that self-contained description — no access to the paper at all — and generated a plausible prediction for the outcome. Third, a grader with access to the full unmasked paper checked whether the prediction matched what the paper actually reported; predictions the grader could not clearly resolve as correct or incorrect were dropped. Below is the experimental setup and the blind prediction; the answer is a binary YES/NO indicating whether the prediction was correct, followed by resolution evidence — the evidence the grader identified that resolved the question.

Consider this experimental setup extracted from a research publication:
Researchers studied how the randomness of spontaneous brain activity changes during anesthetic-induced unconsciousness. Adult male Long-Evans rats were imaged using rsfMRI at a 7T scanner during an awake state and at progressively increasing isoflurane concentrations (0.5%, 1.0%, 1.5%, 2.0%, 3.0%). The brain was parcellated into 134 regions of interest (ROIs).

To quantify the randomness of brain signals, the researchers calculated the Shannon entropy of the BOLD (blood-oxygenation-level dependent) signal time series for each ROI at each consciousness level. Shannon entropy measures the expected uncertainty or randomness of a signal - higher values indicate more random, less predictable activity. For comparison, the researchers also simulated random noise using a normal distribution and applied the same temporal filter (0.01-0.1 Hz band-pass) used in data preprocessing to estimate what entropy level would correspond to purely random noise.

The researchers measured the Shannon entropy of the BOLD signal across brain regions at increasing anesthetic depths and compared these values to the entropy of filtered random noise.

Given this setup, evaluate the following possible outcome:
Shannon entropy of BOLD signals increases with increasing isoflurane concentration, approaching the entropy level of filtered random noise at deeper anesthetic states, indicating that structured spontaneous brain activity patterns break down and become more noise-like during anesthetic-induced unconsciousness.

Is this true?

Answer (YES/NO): YES